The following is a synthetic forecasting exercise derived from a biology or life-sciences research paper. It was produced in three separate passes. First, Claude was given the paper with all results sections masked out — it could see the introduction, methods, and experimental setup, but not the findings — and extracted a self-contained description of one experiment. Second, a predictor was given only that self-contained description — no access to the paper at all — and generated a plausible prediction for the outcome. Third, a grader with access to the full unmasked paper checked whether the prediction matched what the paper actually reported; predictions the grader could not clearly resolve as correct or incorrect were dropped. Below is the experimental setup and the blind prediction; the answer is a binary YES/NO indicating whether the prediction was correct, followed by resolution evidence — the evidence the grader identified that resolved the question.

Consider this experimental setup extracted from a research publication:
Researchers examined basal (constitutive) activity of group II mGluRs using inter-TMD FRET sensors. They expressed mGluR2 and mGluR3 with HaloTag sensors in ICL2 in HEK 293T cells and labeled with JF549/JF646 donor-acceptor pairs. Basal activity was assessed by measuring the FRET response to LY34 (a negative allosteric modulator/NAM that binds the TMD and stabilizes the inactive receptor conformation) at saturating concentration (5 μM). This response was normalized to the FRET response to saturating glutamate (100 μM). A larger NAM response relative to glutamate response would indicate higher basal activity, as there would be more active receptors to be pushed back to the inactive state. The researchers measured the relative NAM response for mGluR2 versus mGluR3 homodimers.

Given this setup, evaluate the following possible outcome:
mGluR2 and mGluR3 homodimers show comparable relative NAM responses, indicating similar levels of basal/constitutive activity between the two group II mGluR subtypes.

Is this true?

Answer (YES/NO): NO